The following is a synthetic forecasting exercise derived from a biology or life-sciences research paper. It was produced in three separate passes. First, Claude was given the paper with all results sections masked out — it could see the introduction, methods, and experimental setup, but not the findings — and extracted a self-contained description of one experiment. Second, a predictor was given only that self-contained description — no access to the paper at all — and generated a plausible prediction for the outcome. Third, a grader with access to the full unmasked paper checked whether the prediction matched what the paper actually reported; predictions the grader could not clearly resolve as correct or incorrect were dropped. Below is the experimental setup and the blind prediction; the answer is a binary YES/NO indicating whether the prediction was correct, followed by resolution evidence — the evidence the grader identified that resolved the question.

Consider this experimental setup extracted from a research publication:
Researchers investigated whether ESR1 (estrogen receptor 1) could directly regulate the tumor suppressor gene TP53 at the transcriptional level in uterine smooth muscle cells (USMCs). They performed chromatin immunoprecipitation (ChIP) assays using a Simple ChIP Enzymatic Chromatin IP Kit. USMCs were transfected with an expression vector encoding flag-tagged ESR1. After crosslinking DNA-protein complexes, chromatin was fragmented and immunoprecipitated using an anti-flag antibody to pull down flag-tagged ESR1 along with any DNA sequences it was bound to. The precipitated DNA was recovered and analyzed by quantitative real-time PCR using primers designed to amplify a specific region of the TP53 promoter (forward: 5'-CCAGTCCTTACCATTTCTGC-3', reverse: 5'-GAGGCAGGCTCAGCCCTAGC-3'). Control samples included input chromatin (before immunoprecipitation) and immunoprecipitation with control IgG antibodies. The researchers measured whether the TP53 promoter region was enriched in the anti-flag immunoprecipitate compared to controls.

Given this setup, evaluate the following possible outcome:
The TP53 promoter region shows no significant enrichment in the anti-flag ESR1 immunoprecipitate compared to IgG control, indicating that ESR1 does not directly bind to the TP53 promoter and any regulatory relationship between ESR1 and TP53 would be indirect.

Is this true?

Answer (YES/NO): NO